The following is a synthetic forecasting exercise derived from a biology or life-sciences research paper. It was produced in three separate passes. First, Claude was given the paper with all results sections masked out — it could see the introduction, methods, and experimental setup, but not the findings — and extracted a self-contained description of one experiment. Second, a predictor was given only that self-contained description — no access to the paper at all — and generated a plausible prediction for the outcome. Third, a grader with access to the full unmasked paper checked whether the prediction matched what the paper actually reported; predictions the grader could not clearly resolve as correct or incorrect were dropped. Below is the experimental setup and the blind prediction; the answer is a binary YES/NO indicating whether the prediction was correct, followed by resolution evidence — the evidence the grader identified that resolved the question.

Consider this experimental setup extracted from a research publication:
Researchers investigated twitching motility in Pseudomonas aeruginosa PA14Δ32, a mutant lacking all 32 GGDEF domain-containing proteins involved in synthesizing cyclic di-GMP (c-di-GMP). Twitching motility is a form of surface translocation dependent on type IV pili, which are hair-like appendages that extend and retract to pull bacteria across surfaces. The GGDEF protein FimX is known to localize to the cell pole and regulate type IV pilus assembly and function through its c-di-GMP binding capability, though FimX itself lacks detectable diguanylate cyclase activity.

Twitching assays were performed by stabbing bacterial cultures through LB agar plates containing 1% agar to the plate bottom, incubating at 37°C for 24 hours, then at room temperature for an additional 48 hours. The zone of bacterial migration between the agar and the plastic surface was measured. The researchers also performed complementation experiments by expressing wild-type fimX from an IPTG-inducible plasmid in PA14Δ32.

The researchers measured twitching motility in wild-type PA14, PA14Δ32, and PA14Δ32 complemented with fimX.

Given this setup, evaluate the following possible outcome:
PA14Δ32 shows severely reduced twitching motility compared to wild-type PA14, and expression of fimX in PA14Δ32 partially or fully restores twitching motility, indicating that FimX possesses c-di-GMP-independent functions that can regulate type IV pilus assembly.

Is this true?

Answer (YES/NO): YES